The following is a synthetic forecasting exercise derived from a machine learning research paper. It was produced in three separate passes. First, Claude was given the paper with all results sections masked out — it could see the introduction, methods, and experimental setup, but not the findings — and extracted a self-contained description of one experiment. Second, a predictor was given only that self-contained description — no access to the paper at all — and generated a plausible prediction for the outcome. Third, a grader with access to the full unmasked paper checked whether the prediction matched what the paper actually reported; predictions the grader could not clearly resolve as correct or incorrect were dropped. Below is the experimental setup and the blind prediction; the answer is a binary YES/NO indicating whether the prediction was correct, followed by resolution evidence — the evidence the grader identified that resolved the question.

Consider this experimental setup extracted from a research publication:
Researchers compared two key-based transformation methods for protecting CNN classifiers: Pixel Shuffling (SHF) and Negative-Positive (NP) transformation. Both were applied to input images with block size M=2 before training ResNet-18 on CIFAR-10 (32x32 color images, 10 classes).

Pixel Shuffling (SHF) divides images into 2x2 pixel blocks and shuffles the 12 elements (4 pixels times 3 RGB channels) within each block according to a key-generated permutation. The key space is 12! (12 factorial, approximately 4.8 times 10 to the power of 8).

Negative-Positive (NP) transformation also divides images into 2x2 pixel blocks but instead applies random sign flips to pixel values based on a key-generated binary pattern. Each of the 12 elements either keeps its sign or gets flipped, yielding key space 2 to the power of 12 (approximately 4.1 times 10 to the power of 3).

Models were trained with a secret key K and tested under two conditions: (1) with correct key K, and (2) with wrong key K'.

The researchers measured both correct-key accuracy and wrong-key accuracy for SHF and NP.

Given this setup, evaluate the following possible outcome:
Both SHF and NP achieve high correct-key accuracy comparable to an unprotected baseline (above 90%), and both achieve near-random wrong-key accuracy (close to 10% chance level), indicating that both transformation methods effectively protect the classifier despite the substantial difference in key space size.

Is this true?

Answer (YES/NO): NO